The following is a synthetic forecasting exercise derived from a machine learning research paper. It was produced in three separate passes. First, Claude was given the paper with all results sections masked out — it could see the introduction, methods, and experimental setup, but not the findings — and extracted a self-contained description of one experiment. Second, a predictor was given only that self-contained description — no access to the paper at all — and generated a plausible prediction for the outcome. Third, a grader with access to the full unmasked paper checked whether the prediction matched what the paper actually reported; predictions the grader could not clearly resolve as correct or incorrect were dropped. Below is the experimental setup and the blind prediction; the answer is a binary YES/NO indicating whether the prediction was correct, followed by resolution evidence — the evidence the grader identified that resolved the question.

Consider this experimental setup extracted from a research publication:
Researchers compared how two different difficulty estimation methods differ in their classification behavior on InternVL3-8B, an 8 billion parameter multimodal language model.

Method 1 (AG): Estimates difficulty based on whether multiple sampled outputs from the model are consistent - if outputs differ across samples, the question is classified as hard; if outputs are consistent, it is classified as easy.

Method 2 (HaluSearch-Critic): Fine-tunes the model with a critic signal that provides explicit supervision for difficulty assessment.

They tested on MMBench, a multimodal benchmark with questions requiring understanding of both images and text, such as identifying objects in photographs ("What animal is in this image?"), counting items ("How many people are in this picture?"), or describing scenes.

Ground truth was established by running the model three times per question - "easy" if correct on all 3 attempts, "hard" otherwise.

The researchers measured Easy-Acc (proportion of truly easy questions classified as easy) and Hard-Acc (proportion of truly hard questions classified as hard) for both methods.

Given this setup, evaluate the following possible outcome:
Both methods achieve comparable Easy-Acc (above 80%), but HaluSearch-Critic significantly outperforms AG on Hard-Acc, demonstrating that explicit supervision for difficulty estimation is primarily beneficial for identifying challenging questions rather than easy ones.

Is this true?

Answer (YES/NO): YES